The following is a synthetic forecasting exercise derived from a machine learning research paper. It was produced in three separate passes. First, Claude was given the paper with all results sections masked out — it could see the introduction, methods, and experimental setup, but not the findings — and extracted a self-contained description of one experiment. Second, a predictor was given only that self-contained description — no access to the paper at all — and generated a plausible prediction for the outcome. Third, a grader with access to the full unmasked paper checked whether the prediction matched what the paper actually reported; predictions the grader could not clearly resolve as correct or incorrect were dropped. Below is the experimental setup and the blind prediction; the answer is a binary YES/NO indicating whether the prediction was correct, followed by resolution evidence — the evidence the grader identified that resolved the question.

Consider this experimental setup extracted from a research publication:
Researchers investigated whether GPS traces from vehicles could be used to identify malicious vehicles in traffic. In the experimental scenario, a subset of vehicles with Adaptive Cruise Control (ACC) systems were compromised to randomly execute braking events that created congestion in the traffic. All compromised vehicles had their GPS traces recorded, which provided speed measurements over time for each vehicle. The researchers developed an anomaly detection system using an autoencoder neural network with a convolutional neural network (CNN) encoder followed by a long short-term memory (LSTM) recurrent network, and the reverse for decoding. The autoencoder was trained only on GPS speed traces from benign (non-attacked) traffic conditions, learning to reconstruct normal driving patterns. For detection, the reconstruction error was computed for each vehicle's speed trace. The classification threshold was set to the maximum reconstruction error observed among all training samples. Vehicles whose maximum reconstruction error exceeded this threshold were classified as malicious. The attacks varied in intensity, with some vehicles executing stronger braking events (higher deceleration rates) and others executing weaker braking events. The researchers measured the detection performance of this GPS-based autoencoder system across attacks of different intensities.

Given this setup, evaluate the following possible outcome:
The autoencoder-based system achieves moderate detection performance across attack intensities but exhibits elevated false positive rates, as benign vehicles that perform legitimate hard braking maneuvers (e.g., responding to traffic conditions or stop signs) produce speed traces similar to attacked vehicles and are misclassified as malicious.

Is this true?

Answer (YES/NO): NO